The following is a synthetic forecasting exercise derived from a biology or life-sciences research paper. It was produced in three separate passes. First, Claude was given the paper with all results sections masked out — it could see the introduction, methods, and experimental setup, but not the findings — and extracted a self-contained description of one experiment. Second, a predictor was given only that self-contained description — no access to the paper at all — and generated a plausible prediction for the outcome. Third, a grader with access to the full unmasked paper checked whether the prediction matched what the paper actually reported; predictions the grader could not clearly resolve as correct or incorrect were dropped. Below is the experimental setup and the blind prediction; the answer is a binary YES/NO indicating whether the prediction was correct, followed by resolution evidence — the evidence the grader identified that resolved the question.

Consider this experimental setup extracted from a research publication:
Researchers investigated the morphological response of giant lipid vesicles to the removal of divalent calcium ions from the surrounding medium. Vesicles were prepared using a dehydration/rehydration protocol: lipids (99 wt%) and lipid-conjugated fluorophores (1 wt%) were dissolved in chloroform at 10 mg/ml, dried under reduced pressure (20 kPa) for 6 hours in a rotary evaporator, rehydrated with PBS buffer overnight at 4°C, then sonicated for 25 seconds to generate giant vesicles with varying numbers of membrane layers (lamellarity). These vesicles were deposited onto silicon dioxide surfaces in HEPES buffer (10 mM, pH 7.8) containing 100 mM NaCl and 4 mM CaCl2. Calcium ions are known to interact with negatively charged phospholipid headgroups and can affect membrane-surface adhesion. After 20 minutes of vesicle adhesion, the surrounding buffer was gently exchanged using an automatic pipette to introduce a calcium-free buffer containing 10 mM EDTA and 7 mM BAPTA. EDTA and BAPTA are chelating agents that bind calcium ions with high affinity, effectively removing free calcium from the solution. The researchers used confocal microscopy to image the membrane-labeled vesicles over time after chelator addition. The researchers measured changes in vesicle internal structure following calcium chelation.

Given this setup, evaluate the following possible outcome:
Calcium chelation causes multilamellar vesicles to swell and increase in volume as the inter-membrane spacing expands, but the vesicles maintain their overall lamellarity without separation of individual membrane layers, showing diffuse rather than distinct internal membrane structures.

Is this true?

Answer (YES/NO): NO